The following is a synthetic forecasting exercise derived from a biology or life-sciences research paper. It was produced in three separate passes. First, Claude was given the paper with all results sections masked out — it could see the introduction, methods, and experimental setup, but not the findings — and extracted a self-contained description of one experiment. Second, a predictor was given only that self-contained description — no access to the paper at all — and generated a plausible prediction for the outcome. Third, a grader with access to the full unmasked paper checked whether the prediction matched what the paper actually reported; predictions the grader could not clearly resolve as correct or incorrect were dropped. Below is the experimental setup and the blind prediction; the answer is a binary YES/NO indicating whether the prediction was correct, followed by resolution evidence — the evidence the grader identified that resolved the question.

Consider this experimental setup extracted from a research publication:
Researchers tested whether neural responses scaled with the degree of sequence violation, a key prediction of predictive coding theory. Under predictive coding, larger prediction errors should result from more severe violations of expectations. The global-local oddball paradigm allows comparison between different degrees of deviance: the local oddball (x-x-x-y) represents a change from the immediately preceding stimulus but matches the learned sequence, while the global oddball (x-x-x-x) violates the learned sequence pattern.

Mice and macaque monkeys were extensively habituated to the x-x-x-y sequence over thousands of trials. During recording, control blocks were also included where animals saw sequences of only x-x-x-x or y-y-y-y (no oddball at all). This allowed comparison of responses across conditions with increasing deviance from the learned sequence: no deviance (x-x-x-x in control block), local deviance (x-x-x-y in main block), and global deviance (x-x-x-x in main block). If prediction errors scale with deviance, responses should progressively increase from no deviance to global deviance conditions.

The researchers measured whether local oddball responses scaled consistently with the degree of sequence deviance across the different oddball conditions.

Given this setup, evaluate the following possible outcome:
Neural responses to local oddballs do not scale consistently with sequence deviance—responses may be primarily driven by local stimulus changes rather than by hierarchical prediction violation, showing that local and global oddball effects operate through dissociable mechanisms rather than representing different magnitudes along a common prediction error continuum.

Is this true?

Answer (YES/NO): YES